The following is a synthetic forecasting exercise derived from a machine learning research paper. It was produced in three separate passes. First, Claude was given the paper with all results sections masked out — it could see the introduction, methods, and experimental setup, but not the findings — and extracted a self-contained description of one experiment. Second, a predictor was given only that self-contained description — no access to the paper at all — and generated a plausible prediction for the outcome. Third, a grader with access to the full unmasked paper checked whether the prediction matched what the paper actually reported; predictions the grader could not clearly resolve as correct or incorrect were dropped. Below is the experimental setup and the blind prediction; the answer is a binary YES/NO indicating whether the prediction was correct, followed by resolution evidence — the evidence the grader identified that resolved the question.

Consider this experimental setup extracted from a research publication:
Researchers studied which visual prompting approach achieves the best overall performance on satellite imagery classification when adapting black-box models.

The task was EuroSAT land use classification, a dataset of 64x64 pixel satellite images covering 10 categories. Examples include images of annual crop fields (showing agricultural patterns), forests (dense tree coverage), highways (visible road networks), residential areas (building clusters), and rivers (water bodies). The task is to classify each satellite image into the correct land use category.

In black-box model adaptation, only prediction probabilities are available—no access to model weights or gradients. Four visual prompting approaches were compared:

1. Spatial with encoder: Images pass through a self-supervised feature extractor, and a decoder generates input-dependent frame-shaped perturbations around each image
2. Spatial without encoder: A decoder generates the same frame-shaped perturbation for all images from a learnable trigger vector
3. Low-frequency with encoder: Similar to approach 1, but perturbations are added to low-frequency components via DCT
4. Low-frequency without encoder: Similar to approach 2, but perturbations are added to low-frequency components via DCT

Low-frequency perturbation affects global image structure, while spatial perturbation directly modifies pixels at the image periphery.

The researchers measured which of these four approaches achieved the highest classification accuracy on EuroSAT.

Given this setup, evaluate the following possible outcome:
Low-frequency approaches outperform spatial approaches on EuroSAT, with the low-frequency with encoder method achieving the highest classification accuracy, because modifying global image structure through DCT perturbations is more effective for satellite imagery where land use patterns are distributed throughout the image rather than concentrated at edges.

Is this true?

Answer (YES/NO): NO